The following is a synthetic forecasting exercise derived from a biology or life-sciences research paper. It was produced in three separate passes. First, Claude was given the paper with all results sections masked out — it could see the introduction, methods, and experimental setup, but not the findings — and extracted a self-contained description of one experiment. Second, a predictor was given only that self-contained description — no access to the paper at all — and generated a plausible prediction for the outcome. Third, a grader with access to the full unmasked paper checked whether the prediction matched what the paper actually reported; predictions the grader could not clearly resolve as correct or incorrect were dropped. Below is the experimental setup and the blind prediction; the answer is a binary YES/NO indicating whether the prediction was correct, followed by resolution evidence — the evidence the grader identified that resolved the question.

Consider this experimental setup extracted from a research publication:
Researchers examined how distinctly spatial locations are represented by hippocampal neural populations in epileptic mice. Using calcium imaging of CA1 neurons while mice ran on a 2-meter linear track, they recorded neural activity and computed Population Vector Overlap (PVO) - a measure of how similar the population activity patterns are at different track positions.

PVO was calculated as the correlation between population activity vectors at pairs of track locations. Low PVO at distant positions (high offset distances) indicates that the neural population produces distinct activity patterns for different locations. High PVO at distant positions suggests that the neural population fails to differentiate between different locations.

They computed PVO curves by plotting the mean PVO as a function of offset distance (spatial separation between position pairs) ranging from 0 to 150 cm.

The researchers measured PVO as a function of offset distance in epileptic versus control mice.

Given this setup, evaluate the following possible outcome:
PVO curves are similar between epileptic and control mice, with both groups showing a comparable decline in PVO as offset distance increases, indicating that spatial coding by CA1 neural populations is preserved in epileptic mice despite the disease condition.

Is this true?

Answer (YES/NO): NO